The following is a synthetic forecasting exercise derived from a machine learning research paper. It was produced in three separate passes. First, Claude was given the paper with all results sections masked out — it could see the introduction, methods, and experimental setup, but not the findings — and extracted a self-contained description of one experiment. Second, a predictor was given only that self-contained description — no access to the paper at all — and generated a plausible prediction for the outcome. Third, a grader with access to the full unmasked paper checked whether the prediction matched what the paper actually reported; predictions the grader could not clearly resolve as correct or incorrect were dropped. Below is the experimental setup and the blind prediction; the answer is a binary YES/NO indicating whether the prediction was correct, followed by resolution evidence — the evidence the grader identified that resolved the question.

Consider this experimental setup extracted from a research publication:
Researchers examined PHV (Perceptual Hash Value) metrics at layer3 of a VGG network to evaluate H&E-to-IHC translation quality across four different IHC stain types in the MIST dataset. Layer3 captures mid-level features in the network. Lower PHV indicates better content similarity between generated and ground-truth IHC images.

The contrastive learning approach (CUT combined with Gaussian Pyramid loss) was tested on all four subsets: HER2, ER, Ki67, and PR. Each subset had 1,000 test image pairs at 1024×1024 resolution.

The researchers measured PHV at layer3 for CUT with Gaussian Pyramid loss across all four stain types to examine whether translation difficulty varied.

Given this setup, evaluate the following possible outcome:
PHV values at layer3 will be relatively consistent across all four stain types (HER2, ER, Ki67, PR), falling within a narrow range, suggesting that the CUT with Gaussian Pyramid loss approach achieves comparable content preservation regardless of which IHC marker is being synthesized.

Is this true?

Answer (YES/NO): NO